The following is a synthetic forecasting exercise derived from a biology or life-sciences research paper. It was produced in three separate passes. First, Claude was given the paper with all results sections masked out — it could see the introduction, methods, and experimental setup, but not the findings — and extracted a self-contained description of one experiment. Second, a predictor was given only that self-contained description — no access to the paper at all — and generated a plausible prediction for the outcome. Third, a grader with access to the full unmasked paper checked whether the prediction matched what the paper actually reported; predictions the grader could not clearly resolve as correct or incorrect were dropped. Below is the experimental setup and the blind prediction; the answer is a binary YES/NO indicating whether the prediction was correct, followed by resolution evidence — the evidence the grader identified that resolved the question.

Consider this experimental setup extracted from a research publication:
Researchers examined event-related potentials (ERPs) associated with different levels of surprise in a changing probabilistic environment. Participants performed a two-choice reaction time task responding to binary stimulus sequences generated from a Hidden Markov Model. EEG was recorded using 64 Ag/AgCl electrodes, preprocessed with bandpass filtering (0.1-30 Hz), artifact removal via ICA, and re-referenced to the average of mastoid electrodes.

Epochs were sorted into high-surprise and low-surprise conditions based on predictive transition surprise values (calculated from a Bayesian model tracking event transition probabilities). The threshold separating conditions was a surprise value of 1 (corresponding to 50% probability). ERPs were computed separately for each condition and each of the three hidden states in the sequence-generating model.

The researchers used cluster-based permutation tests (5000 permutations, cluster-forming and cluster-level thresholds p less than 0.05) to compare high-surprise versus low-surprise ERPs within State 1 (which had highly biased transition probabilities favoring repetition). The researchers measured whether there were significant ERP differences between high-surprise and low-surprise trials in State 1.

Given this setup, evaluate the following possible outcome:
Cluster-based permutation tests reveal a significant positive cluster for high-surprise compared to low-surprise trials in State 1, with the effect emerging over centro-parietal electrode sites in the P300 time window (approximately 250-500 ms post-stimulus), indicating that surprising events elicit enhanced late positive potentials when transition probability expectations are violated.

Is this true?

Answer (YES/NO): NO